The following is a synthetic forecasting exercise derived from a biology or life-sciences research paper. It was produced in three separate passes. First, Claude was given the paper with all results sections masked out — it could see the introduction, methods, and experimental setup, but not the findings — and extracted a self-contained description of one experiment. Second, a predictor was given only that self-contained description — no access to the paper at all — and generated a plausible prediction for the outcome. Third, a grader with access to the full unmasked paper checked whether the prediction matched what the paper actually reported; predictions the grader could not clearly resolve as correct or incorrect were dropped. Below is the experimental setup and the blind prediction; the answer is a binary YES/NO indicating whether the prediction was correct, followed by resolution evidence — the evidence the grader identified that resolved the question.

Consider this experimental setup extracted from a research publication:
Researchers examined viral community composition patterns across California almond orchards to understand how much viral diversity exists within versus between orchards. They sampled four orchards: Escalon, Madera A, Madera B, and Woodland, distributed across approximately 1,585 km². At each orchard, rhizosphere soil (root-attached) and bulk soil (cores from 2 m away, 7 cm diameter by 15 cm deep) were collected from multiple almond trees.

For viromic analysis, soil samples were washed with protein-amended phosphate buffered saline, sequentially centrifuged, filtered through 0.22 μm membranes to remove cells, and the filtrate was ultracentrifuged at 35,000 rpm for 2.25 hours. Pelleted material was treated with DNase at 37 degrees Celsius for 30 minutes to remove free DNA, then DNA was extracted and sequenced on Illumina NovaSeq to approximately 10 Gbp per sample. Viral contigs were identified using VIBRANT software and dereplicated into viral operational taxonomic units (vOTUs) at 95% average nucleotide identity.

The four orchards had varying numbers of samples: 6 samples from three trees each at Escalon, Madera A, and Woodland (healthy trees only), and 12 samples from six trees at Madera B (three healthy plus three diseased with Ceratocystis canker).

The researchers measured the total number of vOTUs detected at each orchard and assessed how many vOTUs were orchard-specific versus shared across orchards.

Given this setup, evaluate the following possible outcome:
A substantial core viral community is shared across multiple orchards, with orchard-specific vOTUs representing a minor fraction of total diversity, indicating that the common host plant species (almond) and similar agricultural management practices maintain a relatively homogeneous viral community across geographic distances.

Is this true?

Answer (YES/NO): NO